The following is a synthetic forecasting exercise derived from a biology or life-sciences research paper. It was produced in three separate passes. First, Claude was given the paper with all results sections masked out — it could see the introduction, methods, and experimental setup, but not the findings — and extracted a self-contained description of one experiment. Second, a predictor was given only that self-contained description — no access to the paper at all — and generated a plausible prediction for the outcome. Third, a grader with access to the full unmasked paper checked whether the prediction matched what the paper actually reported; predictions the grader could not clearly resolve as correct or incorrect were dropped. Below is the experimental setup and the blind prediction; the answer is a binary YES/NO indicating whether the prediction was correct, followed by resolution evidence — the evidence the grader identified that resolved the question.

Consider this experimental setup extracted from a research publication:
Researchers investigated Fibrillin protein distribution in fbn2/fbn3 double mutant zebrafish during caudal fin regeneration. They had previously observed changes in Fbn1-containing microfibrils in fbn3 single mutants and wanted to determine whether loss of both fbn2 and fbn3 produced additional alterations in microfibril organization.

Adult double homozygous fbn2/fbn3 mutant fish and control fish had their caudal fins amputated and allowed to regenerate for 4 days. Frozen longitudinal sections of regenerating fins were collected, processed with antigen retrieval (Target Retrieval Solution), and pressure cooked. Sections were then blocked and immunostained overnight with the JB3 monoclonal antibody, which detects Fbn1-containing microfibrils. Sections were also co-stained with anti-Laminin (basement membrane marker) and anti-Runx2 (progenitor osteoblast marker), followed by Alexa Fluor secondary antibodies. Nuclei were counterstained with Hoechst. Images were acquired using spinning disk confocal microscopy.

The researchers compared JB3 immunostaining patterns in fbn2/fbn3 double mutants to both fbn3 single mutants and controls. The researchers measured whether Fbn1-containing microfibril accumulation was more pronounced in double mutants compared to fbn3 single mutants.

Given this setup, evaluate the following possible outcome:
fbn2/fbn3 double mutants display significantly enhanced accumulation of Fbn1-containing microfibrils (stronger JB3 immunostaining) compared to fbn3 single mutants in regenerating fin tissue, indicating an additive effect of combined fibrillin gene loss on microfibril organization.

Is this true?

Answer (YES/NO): YES